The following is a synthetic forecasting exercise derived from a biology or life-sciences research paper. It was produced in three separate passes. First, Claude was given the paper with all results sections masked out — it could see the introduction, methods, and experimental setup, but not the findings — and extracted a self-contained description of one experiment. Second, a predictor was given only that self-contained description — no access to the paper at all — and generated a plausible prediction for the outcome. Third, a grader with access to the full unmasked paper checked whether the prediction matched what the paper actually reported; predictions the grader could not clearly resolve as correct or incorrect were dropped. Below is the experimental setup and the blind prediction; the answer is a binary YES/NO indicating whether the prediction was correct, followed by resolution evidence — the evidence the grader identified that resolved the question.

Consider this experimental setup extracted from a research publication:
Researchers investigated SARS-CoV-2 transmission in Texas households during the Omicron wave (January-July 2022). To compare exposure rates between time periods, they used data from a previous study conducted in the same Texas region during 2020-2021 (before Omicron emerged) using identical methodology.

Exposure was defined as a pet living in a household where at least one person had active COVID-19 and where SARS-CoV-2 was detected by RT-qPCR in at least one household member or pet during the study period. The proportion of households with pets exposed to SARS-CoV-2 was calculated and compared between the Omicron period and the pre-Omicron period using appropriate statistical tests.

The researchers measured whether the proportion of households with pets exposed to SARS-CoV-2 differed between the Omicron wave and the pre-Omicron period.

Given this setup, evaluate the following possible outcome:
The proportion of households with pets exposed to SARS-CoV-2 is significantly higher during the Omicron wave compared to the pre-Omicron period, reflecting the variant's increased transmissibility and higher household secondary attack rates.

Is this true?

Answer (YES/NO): NO